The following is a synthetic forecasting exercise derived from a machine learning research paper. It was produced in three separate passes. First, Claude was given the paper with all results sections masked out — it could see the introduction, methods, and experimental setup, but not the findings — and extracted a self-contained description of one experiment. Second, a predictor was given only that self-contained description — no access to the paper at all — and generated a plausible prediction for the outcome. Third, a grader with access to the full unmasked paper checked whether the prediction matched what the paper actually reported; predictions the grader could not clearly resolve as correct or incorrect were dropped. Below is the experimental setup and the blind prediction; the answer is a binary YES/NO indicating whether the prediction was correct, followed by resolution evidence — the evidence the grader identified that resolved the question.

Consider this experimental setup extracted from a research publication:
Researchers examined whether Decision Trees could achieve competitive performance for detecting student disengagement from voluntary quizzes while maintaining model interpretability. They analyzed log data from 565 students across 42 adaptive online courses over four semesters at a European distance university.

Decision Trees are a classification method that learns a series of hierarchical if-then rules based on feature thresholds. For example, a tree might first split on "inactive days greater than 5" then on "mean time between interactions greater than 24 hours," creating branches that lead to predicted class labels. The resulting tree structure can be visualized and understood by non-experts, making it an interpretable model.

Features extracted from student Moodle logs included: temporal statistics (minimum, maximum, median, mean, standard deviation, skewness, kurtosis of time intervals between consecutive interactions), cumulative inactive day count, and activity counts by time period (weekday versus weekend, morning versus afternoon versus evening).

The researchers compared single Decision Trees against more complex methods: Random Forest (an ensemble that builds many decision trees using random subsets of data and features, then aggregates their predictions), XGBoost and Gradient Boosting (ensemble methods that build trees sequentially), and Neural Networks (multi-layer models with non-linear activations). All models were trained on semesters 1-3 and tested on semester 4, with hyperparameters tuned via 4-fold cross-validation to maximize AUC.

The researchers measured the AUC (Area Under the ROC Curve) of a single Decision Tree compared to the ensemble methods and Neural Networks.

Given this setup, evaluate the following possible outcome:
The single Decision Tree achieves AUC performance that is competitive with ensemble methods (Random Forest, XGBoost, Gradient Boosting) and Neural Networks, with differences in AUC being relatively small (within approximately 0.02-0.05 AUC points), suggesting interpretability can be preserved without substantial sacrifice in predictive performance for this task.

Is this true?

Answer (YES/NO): YES